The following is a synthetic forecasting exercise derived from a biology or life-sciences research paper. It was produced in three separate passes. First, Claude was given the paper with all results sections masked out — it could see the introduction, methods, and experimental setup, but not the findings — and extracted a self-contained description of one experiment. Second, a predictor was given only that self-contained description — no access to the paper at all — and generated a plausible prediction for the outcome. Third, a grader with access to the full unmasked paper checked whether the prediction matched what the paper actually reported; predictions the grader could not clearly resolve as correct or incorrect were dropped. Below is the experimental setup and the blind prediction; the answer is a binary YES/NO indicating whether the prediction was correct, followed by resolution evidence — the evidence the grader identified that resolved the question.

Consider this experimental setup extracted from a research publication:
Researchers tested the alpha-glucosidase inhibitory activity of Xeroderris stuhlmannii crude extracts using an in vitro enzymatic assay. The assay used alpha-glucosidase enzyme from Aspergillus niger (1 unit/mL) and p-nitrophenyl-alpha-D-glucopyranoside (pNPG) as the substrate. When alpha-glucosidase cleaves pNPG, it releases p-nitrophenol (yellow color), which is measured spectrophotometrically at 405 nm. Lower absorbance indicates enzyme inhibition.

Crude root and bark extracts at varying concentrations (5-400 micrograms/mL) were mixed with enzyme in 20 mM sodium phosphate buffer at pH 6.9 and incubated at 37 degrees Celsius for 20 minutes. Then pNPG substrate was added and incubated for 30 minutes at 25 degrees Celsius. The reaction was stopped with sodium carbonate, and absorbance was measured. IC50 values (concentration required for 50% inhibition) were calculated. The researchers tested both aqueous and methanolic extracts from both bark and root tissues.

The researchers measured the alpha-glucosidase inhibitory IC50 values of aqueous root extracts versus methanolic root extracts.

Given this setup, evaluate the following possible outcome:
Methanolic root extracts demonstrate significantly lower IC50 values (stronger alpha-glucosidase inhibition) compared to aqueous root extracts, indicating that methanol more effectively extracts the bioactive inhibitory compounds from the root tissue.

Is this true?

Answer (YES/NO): NO